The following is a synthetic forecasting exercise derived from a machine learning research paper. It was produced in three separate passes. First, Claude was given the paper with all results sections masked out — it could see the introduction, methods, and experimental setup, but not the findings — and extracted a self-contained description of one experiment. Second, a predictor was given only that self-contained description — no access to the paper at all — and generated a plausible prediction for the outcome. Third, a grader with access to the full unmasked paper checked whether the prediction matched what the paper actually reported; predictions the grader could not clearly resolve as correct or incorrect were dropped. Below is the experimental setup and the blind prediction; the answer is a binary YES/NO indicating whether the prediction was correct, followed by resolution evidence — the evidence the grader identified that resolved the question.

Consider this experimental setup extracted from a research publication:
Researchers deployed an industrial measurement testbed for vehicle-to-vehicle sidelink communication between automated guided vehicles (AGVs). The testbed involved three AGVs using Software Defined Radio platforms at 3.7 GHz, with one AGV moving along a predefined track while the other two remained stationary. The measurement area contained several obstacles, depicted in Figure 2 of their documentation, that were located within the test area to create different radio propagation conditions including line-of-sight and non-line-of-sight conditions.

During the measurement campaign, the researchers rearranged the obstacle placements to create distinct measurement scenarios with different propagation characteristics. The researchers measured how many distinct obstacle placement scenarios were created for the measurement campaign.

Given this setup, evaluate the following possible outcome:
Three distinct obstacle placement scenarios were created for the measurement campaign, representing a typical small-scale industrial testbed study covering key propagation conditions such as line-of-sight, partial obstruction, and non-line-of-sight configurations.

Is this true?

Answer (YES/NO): NO